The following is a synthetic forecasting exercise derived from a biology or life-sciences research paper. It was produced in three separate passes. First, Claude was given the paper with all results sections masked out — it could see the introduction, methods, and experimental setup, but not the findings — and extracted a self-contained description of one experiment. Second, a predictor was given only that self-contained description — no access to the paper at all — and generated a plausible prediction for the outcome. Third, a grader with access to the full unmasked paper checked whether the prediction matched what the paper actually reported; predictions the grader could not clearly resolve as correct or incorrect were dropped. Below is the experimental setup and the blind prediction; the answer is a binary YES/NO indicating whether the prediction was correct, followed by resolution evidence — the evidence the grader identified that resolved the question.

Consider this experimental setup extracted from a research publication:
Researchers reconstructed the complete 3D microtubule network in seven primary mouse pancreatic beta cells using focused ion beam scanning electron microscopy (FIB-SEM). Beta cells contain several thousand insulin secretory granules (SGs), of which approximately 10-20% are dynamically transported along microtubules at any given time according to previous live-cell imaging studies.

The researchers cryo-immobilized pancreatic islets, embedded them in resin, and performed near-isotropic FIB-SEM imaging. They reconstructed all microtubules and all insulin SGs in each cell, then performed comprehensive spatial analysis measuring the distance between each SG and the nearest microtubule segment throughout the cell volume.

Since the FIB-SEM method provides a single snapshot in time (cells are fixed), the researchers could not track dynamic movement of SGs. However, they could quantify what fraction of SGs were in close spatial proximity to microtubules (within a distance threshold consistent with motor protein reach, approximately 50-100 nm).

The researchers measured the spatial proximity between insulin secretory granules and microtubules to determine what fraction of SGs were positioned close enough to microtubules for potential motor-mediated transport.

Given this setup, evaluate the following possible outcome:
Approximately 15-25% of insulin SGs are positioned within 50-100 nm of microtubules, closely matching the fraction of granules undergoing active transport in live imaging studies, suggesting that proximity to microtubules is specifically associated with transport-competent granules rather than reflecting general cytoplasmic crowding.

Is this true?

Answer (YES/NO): NO